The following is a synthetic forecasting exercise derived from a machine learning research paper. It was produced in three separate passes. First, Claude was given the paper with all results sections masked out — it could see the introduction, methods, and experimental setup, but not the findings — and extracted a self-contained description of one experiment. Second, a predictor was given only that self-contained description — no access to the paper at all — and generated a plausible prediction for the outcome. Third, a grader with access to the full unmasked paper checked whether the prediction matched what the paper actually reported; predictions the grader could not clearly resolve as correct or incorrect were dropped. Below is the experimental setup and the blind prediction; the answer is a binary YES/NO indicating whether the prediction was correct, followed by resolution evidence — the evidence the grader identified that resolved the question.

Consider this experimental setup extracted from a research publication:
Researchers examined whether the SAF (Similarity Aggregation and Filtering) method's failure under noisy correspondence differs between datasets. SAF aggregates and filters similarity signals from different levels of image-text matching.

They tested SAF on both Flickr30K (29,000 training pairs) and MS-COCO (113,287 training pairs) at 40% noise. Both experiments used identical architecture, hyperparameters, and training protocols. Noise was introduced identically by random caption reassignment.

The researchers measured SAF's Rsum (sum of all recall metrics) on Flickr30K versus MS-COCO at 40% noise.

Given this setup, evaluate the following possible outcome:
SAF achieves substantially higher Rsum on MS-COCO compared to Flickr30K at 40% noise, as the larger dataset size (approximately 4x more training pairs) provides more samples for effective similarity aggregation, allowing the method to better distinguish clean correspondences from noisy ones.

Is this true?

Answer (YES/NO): YES